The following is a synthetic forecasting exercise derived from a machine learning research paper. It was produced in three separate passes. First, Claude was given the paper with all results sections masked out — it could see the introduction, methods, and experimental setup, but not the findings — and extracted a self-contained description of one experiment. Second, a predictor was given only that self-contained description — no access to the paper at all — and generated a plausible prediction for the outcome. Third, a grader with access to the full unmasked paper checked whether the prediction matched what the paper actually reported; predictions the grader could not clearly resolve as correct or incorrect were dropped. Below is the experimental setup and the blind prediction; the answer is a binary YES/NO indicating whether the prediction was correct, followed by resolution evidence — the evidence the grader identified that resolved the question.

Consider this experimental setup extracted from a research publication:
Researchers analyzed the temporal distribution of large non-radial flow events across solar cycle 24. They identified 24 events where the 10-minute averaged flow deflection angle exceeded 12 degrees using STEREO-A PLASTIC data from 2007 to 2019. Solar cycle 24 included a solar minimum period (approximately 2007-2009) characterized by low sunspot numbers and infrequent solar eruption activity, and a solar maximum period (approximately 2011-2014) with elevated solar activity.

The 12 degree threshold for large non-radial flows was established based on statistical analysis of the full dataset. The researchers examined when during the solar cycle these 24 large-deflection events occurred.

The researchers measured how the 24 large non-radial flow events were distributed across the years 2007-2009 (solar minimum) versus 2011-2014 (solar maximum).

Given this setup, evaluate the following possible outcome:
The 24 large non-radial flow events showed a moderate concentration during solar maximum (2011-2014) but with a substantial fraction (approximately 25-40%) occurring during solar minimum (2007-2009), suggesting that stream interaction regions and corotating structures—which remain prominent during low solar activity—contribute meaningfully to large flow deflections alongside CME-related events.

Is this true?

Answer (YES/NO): NO